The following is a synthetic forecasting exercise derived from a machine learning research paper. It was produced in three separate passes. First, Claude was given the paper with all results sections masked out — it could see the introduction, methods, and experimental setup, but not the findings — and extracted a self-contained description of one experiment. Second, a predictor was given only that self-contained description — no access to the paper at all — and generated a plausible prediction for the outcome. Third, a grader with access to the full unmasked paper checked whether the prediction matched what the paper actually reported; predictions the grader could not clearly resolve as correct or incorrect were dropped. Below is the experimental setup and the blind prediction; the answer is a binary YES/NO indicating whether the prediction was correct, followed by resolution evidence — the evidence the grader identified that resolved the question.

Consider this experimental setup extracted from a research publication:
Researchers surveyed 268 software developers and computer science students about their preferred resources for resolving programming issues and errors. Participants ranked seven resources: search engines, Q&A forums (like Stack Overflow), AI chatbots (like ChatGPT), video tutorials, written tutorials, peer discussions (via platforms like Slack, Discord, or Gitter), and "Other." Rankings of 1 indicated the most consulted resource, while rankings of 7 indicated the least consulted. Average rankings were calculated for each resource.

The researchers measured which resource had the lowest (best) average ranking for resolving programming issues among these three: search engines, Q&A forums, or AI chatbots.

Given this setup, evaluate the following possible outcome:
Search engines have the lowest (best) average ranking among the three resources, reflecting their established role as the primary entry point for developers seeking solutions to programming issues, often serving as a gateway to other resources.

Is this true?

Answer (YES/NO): YES